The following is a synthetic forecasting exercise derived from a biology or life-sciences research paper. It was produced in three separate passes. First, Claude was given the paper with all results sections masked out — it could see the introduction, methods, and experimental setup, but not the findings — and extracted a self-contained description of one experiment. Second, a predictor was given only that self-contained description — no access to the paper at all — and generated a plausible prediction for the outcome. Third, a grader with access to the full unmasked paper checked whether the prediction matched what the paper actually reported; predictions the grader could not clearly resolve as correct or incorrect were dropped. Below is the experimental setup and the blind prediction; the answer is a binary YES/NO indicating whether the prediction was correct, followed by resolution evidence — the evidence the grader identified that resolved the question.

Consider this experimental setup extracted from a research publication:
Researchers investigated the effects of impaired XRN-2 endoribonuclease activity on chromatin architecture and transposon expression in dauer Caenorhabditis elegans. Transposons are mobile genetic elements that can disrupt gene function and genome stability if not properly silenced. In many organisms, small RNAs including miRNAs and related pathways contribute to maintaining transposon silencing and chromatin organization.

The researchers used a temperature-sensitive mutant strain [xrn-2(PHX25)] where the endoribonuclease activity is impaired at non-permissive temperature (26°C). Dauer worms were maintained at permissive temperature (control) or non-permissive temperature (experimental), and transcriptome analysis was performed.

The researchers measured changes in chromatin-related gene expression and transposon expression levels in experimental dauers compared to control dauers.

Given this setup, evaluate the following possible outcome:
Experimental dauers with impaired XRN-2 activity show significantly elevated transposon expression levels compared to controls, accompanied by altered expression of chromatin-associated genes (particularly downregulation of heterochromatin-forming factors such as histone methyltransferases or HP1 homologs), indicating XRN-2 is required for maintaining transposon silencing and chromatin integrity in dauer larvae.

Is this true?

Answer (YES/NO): NO